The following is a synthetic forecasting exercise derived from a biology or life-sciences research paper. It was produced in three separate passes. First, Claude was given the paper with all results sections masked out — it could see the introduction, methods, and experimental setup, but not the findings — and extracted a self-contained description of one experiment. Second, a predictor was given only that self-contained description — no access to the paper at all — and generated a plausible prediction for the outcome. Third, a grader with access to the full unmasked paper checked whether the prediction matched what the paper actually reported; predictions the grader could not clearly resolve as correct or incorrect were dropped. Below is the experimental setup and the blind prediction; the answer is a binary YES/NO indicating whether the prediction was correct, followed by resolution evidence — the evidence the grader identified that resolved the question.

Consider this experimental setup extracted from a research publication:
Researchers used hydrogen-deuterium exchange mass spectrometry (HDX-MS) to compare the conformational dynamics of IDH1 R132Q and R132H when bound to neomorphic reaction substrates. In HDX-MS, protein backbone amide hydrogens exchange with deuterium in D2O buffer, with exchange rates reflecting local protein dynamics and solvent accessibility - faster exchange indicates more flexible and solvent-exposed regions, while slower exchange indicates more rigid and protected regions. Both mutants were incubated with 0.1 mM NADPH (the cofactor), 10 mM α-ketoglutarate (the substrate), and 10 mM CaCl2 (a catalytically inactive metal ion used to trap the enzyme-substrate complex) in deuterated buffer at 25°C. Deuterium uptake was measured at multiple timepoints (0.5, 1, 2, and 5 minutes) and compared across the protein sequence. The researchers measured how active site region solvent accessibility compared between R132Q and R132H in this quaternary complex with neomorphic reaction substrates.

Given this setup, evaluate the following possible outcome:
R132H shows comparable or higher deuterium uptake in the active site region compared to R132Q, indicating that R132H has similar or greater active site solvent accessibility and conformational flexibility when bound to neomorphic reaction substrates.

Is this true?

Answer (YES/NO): YES